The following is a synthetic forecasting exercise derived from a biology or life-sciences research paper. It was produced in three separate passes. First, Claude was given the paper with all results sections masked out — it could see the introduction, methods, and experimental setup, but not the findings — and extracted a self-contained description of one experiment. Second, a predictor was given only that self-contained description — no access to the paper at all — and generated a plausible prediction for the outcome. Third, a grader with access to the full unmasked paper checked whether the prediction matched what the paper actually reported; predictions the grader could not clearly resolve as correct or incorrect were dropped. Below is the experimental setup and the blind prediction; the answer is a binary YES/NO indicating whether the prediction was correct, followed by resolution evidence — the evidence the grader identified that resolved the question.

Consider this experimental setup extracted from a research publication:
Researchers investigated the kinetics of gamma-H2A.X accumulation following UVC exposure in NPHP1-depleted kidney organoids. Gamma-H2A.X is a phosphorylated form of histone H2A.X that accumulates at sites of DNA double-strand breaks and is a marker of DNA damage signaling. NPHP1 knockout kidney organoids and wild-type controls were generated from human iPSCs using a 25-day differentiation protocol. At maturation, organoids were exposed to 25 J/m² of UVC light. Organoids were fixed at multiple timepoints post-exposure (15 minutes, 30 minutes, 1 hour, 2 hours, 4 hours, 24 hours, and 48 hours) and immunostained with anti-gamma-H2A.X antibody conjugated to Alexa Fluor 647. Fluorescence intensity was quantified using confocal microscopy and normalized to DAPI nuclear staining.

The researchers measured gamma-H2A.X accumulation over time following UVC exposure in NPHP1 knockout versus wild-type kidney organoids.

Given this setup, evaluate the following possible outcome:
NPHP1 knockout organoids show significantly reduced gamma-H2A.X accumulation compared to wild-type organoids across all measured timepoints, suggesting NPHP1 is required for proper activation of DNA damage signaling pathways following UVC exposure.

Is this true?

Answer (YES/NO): NO